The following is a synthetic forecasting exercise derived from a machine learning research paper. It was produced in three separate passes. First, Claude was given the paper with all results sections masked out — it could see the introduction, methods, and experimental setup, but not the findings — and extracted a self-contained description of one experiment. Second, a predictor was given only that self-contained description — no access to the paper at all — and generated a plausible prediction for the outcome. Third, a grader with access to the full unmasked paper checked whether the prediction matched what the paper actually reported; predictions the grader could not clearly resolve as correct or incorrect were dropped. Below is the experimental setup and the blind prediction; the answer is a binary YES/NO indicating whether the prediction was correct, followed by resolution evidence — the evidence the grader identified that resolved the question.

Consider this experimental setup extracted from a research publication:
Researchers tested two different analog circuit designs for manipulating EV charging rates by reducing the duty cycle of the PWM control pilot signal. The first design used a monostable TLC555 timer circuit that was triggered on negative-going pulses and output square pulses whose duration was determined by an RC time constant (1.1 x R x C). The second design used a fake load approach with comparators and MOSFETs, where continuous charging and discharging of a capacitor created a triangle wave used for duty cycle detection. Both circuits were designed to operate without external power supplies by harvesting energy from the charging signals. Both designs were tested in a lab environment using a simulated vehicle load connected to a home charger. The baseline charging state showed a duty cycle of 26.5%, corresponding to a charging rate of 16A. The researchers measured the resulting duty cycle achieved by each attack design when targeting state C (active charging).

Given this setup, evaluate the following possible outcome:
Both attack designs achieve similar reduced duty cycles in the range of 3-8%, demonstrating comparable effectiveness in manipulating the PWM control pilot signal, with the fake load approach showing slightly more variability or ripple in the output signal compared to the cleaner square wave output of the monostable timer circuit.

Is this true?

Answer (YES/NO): NO